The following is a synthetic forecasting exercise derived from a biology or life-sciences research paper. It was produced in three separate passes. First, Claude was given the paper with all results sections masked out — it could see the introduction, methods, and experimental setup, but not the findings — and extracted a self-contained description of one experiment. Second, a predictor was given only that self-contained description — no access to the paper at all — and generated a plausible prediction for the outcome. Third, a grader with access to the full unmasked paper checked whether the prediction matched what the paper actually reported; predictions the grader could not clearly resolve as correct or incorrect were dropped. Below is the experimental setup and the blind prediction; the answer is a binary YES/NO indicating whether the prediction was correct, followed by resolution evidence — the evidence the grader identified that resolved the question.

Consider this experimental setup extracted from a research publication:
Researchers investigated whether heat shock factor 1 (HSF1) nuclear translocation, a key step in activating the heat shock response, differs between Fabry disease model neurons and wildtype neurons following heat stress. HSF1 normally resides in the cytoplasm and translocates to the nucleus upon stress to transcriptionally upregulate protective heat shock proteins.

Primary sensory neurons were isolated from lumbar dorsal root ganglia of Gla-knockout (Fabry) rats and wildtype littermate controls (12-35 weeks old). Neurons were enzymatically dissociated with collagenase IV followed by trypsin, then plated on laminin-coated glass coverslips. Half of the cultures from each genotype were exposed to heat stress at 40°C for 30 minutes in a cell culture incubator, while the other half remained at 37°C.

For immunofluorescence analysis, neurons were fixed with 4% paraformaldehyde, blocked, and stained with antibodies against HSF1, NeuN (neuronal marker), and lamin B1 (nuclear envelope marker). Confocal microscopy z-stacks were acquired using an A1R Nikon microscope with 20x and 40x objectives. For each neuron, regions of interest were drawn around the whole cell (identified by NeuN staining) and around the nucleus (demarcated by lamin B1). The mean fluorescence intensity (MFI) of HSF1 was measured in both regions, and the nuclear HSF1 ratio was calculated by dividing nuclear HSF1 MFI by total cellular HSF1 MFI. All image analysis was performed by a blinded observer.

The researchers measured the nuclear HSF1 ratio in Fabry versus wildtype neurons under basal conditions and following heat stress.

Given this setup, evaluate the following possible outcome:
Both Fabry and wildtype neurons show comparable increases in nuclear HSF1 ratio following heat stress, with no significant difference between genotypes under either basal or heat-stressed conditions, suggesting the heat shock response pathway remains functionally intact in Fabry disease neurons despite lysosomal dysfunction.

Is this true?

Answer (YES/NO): NO